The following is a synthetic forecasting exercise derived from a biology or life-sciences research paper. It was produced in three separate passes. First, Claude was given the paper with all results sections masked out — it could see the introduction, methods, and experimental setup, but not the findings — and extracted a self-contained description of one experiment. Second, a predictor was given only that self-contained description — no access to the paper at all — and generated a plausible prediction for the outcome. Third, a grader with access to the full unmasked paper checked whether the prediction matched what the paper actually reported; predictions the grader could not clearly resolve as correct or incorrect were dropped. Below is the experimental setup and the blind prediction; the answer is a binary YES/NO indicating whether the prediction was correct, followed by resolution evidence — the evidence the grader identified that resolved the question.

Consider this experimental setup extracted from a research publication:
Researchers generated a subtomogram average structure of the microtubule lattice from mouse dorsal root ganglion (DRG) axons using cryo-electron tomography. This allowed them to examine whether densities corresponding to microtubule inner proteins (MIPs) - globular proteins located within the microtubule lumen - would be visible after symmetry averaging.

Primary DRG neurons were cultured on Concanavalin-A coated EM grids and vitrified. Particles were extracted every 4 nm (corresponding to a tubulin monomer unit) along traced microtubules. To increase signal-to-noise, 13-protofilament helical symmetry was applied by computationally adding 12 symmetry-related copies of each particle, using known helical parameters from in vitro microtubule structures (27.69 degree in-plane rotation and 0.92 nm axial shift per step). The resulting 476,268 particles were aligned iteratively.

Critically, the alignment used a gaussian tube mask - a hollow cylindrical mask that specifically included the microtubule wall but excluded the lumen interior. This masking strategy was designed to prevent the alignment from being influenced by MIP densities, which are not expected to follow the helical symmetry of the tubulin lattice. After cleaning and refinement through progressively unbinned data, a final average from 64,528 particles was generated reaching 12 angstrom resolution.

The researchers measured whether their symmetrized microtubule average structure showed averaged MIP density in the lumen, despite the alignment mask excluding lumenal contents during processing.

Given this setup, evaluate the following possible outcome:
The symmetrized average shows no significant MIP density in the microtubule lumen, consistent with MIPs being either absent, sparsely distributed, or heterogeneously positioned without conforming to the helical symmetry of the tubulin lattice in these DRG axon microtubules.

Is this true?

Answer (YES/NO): YES